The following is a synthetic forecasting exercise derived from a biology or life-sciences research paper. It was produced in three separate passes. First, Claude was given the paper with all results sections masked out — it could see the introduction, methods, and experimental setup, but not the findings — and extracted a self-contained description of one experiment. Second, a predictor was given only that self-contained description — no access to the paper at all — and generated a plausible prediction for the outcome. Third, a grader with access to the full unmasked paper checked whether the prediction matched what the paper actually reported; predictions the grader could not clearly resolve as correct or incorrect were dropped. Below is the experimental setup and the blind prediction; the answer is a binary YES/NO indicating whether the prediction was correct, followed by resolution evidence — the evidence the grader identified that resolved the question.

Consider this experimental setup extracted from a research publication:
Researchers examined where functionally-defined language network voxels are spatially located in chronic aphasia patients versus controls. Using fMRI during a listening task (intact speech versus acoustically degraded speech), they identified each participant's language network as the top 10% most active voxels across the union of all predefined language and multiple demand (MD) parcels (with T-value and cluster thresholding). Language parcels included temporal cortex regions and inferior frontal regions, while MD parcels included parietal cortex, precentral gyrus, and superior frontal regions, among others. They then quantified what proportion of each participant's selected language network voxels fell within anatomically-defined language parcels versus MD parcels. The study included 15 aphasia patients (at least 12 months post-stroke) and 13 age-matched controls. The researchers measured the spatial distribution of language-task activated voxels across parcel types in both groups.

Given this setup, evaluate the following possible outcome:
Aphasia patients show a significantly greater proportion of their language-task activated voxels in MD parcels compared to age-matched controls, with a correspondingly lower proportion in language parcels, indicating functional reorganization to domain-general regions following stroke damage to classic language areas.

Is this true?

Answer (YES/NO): NO